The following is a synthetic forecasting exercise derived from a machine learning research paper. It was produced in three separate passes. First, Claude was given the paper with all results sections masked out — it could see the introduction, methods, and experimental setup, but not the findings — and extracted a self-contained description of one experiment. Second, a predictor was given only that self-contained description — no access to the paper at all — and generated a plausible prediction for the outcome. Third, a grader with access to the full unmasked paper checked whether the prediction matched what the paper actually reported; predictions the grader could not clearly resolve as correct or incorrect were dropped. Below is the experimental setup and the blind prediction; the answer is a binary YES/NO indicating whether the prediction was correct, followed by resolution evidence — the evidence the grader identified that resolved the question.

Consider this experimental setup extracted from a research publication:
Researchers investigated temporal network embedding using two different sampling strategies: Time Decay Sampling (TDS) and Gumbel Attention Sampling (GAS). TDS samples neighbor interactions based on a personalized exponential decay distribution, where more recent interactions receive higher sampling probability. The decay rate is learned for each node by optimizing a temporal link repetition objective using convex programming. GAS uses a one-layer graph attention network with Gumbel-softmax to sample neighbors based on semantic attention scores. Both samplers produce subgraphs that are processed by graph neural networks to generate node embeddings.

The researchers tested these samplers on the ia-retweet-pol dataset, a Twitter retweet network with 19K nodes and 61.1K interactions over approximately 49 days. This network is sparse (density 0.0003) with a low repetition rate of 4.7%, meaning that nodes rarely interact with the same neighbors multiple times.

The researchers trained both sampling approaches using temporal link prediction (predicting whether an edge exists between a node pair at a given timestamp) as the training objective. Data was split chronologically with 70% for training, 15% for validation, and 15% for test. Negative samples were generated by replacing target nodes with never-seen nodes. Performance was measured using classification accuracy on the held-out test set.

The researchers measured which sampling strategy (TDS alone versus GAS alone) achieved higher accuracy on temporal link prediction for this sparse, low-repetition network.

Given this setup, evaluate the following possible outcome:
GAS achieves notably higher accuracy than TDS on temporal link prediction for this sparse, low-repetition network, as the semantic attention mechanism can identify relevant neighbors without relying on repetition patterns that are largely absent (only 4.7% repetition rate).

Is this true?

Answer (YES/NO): NO